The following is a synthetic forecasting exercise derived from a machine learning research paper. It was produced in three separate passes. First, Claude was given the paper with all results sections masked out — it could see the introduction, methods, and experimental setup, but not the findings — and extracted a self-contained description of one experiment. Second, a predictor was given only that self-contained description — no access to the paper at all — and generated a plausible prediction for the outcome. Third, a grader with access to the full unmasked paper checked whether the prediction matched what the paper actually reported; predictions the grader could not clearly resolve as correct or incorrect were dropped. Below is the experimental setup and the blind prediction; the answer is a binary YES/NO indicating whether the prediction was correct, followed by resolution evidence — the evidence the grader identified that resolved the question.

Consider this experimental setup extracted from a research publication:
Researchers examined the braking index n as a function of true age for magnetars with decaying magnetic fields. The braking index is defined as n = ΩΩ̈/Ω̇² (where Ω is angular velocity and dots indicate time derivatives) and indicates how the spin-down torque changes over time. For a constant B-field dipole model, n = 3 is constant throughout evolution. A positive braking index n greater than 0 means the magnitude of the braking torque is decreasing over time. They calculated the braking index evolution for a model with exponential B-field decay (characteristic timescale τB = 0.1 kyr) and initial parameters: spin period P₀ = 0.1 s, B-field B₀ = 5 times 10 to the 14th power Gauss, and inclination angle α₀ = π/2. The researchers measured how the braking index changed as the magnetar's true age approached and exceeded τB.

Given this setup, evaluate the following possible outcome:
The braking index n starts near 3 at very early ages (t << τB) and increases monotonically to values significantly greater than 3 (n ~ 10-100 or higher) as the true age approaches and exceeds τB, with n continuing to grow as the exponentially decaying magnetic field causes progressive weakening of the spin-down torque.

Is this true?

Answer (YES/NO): YES